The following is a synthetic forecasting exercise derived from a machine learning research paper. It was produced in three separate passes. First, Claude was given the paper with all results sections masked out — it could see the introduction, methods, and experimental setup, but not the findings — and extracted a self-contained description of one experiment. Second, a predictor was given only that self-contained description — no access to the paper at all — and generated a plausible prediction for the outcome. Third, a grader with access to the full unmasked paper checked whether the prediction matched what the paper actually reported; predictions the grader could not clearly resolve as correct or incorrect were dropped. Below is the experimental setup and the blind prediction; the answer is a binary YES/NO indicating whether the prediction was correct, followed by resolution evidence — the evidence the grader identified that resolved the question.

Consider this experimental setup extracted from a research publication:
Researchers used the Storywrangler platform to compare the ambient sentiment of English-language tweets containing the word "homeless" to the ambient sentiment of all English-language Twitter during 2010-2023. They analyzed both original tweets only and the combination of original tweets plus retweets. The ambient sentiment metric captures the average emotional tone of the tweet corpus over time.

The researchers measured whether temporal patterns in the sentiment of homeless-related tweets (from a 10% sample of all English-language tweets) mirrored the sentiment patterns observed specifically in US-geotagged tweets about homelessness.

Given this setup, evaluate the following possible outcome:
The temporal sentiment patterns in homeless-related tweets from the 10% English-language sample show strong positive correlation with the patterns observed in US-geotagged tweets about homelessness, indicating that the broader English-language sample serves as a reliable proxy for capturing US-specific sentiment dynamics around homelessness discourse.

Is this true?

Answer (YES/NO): NO